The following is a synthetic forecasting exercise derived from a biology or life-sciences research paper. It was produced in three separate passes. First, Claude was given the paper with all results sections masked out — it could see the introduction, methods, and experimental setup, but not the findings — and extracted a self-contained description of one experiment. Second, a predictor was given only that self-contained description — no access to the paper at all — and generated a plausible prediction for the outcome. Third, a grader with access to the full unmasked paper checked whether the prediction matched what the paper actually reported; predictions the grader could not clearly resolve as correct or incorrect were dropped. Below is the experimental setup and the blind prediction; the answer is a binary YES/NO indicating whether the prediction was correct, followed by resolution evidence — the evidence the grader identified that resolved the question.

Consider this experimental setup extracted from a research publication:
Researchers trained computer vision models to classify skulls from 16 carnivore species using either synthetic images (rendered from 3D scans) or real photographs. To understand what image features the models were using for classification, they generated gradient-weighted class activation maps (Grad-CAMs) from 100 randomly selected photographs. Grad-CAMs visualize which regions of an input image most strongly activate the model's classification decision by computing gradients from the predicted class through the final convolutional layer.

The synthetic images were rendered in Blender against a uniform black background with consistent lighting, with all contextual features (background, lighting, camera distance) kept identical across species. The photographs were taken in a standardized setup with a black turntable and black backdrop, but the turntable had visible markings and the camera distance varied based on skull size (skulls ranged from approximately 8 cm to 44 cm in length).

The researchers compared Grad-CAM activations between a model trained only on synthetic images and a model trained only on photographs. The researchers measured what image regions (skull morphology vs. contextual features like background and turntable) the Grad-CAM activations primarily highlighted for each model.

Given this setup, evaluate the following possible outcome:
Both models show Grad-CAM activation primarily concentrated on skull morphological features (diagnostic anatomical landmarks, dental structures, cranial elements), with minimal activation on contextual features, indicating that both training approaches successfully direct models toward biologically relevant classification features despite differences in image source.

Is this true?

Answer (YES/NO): NO